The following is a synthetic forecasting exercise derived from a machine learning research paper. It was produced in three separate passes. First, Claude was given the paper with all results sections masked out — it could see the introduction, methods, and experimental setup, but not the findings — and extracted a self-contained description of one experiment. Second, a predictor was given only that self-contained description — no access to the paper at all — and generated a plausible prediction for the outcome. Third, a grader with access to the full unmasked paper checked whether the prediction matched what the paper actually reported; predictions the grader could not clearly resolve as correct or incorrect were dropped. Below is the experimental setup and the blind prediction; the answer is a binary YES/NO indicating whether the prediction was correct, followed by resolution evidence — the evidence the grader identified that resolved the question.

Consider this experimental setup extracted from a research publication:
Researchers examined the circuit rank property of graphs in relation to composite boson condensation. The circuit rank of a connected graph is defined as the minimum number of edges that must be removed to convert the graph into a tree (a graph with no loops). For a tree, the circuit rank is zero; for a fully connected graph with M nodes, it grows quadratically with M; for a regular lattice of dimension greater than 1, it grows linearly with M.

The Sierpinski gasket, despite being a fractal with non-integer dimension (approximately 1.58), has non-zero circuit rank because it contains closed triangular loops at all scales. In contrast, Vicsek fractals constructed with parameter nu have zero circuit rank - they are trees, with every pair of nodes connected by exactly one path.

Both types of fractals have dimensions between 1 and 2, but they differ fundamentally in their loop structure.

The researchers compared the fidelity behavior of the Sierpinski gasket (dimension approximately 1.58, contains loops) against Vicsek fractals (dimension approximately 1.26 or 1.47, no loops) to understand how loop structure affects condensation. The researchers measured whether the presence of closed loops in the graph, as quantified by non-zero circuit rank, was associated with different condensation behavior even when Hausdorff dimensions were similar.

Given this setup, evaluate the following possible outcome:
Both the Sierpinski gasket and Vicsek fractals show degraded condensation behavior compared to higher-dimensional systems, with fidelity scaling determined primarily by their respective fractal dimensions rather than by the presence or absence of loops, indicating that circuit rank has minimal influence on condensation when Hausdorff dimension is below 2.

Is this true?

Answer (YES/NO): NO